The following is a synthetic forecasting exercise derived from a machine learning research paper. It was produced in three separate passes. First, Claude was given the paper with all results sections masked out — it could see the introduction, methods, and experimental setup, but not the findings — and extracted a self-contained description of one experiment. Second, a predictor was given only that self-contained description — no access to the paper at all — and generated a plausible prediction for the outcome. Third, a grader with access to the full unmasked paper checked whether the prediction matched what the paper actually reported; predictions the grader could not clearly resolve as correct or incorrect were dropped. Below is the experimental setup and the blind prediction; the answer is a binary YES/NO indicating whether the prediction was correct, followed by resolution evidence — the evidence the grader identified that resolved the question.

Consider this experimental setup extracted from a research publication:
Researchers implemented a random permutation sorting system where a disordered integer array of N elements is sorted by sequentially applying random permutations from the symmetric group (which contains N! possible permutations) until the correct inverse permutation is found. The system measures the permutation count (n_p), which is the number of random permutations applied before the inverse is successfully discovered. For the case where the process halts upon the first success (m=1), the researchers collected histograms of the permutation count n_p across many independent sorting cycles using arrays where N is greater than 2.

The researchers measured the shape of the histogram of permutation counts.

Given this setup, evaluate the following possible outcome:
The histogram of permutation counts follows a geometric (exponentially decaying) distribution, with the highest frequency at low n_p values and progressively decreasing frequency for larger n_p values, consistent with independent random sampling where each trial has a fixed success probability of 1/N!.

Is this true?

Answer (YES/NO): YES